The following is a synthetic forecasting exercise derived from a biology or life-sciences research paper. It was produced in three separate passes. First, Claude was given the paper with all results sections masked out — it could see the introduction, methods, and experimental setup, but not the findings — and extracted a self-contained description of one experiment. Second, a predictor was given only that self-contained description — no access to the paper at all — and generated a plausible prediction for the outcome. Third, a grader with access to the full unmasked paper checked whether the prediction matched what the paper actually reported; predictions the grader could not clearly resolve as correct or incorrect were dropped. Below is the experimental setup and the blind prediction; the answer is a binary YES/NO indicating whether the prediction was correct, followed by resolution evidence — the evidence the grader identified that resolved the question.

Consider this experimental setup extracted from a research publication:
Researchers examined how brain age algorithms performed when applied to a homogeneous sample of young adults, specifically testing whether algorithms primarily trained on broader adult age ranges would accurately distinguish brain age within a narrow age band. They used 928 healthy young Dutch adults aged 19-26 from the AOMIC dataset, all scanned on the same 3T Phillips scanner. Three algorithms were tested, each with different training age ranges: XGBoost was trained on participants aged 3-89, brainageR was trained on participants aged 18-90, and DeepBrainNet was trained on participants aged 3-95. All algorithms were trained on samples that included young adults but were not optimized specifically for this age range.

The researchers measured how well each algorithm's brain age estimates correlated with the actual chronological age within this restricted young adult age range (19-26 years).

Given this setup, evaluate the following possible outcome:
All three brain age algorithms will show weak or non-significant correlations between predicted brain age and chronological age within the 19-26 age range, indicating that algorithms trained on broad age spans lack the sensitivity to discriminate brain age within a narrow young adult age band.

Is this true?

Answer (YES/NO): NO